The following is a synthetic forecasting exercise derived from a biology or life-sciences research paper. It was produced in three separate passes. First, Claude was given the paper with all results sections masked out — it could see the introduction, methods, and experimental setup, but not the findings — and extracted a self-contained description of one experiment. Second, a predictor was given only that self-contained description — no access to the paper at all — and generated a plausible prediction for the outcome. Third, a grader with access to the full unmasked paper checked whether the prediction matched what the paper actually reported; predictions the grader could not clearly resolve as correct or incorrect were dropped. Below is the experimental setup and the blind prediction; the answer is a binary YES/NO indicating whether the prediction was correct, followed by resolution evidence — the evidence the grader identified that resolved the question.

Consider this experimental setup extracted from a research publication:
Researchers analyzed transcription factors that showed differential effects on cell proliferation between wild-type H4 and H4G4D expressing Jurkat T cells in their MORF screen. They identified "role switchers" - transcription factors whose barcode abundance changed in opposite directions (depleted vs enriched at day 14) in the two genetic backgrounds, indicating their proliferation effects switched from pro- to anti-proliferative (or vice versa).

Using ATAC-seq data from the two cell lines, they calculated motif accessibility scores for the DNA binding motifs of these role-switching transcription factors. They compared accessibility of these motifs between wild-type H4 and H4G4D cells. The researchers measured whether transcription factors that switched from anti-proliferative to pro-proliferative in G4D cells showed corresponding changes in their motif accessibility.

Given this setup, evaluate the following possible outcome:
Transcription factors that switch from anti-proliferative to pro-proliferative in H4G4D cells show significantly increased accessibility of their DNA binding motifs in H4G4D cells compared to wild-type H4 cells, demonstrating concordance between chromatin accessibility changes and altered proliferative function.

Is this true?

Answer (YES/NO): YES